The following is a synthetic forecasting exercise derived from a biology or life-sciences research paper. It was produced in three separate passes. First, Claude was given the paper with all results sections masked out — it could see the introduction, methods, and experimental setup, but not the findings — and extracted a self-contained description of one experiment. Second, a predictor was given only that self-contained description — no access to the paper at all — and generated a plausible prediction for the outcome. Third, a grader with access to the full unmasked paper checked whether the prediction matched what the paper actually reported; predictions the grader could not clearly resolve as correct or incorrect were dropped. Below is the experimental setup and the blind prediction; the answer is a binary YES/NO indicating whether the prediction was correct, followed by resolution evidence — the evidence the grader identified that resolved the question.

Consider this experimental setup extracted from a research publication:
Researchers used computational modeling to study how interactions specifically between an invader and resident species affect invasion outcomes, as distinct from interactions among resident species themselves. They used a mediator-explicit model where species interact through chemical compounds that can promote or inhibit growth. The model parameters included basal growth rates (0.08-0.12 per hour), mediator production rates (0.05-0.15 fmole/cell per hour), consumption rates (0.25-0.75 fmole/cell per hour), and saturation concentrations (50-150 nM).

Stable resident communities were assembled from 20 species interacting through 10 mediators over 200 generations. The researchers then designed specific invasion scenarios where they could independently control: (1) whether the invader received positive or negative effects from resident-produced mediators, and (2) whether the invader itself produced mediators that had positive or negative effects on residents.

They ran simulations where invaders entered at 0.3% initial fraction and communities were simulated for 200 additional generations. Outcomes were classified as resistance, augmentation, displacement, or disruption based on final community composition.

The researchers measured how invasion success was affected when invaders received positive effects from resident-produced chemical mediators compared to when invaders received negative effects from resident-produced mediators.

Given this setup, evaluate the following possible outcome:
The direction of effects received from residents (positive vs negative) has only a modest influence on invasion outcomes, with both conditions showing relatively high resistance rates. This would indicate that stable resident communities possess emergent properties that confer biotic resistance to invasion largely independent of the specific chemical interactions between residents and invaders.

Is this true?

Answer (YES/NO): NO